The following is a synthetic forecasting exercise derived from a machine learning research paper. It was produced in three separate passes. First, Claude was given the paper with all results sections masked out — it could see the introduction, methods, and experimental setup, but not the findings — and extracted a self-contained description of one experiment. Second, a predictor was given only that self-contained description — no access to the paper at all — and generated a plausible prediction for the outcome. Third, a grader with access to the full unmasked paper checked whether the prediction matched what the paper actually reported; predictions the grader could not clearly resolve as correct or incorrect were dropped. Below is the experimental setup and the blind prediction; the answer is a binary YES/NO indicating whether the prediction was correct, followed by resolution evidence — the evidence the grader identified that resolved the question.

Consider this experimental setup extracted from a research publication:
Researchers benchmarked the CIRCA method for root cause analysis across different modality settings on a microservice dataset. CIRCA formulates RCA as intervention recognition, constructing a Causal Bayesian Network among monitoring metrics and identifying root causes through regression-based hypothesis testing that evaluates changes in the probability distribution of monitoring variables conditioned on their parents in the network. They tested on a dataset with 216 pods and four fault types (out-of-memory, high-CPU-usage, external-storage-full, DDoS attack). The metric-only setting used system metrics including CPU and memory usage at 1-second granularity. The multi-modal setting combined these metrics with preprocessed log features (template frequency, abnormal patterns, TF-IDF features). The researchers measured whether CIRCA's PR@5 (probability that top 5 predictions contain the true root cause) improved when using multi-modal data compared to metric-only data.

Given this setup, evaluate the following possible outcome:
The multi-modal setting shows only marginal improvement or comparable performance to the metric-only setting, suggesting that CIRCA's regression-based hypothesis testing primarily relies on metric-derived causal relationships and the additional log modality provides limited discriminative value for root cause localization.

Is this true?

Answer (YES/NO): YES